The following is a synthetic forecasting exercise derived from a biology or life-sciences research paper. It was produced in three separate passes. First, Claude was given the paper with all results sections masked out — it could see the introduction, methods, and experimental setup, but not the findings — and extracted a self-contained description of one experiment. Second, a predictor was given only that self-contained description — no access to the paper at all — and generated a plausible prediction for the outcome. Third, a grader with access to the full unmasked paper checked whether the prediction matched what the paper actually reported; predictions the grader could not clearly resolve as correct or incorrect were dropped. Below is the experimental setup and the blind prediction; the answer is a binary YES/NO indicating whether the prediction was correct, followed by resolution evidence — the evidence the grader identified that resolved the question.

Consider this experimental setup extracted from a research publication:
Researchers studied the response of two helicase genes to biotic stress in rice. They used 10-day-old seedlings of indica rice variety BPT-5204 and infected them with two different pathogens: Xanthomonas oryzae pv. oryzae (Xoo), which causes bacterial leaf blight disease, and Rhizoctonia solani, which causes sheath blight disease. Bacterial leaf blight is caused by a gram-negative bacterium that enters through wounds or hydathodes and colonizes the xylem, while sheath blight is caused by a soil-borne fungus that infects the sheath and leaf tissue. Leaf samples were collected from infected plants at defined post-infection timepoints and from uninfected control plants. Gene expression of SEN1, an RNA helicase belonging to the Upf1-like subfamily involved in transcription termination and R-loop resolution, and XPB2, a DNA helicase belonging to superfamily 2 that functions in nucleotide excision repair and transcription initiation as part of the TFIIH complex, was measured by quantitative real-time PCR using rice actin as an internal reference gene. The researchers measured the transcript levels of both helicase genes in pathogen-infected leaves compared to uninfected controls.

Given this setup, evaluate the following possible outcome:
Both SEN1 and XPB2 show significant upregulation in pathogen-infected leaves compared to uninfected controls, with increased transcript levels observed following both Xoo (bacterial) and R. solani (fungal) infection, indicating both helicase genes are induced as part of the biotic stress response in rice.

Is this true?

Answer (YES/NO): NO